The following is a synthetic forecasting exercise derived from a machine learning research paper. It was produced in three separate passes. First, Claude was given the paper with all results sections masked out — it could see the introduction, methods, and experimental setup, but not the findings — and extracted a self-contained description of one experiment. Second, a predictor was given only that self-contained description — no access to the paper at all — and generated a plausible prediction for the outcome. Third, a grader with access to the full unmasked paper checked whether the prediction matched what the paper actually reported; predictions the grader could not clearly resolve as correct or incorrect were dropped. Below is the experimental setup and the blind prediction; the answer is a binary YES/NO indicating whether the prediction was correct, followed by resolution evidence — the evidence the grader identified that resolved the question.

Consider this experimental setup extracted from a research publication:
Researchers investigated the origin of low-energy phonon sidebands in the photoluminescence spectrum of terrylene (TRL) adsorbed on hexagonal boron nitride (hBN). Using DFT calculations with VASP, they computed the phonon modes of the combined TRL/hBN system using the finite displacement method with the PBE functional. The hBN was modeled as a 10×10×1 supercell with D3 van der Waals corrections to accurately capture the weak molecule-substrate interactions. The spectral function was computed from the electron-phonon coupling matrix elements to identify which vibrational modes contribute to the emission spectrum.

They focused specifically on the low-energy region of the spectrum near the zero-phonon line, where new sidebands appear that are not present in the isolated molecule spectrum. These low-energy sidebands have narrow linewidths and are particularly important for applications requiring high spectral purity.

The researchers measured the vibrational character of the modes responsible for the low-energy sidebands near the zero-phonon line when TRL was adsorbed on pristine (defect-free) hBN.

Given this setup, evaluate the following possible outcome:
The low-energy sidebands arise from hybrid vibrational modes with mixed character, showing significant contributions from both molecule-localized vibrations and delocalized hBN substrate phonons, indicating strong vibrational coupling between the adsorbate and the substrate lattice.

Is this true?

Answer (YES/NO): NO